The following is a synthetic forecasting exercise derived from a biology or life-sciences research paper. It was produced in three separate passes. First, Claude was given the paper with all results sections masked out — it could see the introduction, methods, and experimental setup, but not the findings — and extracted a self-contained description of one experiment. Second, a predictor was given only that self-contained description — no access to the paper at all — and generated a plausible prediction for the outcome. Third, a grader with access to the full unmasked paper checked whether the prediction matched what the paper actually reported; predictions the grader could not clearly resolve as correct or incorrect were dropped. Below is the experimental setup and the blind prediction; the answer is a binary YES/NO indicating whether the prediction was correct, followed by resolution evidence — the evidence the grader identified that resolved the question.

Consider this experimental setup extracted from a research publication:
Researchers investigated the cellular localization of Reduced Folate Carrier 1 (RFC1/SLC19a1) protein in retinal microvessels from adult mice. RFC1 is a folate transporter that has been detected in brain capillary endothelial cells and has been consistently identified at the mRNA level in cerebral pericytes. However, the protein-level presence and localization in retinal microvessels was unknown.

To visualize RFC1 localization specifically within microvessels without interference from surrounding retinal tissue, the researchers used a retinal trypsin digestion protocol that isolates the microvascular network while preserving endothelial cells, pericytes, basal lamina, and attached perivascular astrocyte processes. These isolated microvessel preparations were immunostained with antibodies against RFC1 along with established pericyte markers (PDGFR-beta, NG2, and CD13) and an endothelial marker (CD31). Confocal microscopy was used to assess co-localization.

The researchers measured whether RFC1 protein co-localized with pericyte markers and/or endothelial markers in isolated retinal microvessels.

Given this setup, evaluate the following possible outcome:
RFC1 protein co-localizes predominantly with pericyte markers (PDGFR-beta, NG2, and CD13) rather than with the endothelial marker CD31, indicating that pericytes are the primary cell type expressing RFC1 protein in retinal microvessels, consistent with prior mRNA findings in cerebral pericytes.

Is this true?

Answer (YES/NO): NO